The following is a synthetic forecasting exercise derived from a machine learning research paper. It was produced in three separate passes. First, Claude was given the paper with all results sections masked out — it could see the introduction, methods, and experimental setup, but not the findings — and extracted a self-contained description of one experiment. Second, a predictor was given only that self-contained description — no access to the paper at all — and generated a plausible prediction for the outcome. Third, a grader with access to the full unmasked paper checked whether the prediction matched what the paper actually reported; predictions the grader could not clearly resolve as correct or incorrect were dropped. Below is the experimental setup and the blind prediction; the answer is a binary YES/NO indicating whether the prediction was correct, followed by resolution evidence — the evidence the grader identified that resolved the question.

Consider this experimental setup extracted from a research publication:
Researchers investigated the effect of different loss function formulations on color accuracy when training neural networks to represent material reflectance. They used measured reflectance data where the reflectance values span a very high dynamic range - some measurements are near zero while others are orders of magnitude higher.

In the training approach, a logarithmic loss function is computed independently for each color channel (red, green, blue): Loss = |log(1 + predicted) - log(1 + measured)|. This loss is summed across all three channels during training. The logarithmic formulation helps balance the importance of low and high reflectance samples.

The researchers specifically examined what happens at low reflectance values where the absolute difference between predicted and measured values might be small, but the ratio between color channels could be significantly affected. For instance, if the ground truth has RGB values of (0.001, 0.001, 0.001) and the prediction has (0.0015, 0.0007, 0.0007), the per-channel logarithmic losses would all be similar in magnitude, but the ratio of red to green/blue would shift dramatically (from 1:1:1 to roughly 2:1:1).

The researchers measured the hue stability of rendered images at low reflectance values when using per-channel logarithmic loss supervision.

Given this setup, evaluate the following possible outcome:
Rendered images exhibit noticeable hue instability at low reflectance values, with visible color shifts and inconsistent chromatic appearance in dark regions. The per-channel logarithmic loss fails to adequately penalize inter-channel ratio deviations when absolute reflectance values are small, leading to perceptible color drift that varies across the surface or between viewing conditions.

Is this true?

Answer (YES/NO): YES